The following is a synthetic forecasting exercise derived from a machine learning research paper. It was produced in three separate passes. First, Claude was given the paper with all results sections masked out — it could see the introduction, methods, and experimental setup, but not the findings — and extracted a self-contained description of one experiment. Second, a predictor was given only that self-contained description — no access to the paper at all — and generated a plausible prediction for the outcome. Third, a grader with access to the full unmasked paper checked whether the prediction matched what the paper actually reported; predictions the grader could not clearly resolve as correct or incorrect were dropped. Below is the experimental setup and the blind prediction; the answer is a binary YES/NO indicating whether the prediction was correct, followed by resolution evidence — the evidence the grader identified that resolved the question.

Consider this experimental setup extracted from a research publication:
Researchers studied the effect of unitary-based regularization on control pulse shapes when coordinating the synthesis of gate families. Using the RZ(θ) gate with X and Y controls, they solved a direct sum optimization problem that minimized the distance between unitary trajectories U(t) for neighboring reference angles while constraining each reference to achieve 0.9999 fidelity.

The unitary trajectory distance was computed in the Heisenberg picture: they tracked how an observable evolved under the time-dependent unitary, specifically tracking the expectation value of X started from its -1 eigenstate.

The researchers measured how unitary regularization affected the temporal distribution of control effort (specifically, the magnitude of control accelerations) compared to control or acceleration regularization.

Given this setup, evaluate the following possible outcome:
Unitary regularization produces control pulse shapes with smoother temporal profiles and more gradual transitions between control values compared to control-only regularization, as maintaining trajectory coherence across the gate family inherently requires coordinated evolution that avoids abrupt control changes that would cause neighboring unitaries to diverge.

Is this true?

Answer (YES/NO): NO